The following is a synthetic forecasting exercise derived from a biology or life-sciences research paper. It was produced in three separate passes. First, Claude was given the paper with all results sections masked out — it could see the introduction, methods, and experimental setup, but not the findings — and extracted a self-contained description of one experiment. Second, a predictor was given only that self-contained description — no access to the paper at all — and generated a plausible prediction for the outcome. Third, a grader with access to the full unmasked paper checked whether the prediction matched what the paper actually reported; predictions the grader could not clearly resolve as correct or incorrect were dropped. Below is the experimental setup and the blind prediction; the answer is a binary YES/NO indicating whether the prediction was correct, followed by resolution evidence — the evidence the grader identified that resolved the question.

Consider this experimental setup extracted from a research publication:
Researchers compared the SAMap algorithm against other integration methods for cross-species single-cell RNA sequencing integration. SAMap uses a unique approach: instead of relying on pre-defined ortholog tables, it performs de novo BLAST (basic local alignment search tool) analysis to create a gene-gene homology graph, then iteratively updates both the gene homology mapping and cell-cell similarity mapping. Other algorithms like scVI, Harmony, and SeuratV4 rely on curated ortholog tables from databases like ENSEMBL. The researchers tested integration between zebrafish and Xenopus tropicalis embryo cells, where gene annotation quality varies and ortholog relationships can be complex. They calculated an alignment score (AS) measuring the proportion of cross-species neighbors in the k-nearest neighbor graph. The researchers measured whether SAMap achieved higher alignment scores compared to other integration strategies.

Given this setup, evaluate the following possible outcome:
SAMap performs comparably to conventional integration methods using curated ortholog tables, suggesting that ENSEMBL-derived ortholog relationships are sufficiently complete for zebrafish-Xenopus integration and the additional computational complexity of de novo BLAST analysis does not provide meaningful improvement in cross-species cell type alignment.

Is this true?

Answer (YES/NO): NO